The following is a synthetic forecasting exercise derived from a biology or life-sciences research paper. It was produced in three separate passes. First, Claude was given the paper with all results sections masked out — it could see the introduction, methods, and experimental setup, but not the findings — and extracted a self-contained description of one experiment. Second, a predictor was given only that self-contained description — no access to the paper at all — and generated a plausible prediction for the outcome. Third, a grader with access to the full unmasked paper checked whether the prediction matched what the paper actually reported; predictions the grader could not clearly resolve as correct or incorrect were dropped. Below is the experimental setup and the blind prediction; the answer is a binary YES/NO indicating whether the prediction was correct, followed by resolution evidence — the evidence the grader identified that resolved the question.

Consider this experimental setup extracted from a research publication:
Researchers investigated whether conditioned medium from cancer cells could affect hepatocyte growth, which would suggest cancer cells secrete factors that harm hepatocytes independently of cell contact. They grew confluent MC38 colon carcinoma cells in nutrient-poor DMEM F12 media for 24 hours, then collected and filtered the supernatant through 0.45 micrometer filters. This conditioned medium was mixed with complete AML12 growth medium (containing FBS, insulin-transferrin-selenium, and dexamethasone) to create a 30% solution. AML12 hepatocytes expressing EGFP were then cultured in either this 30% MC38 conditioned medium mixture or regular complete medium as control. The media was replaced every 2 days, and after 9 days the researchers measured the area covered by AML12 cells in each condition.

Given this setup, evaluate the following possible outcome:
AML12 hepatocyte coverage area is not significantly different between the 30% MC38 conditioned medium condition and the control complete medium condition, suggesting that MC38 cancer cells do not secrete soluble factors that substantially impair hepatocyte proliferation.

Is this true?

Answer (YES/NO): YES